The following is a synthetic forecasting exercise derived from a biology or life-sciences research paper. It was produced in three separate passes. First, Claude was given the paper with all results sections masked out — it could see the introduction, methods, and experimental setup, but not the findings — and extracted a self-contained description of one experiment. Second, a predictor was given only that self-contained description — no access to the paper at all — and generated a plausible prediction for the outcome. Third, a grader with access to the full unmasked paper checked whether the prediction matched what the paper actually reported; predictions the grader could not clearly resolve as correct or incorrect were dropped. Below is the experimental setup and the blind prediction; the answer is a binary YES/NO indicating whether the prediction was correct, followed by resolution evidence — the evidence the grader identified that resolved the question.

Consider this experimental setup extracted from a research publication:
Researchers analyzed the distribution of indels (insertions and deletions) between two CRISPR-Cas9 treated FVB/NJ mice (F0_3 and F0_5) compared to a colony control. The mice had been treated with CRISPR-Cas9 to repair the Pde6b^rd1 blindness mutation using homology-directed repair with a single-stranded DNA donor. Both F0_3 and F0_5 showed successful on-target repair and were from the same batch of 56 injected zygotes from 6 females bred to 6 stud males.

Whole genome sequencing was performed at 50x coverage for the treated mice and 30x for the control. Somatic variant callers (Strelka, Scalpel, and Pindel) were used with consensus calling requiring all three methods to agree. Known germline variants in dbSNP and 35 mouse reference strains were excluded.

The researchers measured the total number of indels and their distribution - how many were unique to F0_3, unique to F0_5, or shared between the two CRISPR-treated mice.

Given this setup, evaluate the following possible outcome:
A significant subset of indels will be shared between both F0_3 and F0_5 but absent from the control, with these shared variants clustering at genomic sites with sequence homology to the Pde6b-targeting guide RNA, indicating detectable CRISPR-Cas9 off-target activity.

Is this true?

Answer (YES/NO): NO